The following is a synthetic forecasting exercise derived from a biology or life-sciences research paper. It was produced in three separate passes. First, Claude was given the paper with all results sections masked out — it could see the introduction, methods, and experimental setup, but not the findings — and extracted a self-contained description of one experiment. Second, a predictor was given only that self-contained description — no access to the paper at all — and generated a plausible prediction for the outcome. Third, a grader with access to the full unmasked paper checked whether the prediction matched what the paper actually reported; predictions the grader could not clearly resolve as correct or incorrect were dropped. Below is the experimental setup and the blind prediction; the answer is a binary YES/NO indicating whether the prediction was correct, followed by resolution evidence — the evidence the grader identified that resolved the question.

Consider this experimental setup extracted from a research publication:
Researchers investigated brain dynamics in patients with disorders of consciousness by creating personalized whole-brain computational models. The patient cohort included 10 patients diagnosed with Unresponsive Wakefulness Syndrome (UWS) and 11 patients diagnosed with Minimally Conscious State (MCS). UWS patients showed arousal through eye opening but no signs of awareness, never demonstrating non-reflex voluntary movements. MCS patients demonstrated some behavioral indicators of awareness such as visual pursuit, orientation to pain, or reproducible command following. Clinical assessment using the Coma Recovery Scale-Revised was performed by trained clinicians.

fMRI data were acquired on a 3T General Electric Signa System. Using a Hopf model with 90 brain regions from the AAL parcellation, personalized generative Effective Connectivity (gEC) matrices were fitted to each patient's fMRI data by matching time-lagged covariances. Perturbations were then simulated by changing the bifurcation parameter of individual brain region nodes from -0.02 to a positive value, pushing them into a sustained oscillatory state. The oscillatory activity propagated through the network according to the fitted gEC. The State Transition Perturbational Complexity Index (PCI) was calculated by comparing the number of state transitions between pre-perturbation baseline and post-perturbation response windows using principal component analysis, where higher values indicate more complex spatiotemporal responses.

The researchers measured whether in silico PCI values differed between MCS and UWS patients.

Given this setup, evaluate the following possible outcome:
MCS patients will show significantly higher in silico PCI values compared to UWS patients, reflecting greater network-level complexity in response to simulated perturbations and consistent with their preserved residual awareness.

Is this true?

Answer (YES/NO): YES